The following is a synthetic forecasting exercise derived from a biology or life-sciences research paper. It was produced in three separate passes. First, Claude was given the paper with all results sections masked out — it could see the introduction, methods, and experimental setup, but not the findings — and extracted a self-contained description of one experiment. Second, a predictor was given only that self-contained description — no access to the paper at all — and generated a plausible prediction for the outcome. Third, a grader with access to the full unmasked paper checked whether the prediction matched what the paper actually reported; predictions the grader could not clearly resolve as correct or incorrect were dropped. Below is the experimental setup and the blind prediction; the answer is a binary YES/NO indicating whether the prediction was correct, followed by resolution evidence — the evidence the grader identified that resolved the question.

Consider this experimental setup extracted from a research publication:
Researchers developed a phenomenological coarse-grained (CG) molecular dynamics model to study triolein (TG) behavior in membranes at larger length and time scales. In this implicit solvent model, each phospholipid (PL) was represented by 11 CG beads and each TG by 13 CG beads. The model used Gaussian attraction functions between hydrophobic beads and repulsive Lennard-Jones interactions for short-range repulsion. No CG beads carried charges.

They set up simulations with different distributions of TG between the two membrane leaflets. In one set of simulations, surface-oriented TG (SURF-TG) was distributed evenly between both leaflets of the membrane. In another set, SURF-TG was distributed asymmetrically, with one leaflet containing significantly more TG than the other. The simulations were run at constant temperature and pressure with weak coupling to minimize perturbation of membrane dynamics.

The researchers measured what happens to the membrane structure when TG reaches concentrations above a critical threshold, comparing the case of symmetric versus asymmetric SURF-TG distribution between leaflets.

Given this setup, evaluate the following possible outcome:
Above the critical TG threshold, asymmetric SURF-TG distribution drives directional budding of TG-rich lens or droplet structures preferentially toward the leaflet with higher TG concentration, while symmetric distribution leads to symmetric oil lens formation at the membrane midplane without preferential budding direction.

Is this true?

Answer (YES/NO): NO